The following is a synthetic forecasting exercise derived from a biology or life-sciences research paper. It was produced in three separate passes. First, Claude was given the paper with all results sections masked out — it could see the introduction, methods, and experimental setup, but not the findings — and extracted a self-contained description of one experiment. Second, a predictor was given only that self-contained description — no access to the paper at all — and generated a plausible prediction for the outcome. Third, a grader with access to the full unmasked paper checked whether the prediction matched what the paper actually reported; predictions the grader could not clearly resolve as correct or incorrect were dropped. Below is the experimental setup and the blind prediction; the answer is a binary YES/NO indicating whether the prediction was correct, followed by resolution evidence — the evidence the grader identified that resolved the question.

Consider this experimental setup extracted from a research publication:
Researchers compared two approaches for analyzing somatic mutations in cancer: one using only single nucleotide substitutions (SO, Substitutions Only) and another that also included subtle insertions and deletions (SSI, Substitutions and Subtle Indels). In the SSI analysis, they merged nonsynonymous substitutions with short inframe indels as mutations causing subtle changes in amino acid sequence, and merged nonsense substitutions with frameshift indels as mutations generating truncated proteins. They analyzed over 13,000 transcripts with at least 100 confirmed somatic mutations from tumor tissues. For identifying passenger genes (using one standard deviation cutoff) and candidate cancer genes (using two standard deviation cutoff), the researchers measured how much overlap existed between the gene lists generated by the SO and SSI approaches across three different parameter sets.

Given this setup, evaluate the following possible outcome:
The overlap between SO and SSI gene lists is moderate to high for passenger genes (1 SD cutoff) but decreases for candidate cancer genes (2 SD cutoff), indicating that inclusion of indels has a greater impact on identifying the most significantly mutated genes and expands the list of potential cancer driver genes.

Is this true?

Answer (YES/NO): NO